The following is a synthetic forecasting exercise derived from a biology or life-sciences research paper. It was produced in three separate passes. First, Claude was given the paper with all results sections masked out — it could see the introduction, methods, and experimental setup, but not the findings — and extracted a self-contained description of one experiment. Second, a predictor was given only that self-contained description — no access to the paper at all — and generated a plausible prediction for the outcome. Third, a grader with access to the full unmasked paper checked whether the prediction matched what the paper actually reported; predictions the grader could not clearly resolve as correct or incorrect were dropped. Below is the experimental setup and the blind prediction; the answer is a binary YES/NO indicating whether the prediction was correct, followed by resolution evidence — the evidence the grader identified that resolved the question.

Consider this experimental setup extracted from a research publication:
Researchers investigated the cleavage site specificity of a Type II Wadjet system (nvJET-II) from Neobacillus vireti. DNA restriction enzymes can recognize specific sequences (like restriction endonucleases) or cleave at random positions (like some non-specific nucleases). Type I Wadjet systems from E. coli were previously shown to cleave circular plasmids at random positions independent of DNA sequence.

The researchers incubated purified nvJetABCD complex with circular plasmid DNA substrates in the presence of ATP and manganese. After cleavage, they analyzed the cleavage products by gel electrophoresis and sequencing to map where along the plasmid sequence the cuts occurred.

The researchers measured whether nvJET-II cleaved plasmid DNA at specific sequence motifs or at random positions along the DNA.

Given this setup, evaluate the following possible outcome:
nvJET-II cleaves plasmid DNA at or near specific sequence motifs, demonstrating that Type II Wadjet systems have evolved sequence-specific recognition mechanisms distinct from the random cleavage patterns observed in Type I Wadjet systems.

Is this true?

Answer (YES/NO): NO